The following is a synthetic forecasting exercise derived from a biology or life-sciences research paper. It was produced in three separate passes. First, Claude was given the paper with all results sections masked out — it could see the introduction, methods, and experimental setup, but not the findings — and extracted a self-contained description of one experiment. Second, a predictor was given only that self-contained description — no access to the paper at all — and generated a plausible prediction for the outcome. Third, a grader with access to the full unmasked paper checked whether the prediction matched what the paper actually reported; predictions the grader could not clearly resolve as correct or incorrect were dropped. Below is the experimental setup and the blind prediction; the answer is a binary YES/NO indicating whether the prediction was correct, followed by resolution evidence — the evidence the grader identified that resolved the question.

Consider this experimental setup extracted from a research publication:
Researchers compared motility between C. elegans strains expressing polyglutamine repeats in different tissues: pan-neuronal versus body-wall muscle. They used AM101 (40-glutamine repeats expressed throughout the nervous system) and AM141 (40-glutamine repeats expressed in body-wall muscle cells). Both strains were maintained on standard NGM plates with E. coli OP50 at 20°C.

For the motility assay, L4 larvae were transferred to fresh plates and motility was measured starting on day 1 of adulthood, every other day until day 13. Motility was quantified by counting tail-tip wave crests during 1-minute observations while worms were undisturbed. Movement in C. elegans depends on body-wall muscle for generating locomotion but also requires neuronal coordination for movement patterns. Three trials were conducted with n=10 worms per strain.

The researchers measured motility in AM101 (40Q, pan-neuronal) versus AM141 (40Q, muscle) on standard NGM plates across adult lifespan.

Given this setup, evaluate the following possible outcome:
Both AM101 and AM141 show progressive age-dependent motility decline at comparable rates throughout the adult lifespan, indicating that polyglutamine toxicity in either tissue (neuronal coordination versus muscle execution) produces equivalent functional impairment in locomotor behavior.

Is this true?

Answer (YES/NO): NO